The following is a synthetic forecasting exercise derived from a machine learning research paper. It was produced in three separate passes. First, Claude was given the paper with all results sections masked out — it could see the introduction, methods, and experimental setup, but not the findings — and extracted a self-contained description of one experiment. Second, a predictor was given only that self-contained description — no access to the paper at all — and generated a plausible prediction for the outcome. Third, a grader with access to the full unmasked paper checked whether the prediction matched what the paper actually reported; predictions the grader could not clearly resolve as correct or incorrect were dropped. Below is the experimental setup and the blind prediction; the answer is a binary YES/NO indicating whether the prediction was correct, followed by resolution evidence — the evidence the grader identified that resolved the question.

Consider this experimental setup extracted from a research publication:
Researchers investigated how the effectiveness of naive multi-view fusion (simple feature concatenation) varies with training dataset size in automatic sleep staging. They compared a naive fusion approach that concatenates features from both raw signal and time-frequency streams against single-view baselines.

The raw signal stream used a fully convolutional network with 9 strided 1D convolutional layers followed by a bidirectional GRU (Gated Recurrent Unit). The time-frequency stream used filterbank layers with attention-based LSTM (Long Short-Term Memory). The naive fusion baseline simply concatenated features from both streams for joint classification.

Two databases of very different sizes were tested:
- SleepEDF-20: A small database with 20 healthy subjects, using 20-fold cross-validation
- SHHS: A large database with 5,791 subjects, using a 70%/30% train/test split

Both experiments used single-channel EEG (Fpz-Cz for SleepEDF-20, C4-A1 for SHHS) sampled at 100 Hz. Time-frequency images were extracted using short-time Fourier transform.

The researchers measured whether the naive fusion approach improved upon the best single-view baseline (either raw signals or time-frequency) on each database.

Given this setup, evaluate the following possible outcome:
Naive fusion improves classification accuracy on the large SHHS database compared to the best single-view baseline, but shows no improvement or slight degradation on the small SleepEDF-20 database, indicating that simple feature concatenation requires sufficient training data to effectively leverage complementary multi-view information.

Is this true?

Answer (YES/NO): YES